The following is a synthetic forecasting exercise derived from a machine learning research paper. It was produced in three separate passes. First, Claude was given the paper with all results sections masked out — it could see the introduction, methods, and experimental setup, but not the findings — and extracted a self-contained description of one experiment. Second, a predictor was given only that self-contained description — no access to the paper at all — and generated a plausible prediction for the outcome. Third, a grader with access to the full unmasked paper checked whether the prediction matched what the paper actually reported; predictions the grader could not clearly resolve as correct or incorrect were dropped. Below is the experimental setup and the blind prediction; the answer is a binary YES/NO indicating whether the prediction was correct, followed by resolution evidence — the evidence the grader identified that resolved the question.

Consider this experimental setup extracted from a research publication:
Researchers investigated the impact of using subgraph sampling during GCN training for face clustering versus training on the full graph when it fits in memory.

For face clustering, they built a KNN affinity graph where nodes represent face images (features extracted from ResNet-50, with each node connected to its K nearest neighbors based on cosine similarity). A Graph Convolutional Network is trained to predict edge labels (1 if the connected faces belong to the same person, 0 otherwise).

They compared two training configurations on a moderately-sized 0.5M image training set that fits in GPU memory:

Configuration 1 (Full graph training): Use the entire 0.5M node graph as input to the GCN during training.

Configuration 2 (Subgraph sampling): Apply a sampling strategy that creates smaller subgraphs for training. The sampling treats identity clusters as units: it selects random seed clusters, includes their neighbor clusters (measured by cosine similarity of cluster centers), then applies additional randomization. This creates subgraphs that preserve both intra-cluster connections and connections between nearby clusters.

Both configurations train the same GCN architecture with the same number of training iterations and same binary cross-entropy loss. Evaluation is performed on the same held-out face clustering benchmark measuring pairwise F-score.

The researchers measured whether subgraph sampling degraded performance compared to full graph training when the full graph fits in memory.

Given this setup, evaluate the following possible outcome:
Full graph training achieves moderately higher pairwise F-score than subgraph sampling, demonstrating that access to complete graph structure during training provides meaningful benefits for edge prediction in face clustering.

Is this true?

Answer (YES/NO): NO